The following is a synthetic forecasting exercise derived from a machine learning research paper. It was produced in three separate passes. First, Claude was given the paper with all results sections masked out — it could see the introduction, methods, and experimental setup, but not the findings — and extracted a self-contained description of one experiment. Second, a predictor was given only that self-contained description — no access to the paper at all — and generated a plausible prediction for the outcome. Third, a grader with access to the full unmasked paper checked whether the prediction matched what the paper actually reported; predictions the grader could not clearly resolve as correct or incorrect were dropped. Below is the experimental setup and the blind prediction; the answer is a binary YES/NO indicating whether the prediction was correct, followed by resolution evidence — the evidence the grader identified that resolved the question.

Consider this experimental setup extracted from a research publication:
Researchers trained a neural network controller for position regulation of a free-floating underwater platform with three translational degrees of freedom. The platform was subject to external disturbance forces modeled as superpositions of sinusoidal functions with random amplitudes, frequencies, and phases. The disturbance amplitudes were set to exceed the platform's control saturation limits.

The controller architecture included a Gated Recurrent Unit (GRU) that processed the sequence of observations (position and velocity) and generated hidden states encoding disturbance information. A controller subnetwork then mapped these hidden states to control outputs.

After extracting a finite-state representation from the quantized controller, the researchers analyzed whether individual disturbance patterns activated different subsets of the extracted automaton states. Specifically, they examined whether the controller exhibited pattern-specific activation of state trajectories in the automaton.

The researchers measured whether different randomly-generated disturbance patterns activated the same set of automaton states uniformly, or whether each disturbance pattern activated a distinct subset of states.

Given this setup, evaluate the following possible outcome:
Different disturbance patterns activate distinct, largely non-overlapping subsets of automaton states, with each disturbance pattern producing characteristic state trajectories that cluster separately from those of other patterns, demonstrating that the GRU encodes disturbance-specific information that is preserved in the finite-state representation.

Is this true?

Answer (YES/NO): NO